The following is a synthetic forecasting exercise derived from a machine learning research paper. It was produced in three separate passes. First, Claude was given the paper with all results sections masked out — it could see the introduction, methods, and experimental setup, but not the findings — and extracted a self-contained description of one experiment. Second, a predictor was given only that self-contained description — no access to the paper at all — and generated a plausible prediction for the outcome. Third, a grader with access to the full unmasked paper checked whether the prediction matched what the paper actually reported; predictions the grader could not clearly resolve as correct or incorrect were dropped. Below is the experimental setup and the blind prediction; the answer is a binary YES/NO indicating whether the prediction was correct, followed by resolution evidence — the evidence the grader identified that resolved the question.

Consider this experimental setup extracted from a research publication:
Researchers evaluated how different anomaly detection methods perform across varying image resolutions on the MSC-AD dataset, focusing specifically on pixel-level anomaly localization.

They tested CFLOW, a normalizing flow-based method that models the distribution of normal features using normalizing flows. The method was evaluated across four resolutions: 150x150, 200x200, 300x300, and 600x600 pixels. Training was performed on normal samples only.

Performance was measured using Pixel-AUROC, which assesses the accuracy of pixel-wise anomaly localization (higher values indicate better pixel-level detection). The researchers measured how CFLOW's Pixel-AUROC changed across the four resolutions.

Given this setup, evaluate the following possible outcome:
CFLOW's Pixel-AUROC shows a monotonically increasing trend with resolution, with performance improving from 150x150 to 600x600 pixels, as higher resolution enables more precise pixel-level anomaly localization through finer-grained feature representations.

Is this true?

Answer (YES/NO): NO